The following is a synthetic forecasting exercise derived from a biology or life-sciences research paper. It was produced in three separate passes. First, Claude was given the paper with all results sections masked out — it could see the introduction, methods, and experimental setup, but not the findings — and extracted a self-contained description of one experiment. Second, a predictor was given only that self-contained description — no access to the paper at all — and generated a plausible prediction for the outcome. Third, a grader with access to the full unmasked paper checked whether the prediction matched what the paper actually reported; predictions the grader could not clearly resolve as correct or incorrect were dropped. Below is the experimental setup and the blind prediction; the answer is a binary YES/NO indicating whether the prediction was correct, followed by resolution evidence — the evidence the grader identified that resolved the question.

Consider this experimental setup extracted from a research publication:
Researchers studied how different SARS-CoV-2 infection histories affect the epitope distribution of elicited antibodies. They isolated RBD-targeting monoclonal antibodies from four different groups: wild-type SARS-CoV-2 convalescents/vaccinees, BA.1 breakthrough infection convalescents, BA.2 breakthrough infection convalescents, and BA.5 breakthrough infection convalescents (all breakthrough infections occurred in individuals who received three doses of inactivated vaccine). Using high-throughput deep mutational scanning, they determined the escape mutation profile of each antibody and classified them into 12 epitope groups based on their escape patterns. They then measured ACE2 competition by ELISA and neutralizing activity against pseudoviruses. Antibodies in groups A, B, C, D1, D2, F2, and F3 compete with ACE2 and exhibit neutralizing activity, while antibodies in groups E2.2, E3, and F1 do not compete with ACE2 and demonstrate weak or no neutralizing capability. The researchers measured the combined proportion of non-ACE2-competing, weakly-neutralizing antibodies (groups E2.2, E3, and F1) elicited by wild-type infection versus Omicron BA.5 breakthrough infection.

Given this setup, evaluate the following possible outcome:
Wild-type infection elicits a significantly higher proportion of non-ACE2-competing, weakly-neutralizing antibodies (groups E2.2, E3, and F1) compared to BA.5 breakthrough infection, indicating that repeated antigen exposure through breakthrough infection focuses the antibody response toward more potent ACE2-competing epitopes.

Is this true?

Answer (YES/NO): NO